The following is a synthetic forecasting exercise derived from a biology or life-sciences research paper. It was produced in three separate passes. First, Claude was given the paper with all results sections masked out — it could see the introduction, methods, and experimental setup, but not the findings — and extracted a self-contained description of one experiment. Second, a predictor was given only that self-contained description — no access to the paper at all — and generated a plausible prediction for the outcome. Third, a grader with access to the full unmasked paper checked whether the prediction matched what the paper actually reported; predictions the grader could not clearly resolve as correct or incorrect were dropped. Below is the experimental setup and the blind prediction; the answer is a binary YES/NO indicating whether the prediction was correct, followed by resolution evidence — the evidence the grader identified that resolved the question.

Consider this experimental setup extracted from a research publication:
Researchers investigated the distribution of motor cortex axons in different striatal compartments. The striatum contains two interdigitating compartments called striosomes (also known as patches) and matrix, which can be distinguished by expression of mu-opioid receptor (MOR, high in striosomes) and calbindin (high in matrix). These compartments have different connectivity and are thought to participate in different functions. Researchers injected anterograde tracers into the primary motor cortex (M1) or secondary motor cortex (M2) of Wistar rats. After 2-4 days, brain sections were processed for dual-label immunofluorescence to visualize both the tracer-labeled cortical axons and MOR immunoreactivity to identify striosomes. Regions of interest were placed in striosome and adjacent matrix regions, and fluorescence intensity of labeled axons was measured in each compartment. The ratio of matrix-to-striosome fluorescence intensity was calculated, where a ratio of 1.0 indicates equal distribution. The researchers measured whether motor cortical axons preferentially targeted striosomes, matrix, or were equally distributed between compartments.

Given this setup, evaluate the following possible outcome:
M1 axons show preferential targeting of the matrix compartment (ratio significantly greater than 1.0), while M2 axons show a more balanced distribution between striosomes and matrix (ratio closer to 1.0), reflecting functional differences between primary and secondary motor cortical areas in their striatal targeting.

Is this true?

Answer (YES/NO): YES